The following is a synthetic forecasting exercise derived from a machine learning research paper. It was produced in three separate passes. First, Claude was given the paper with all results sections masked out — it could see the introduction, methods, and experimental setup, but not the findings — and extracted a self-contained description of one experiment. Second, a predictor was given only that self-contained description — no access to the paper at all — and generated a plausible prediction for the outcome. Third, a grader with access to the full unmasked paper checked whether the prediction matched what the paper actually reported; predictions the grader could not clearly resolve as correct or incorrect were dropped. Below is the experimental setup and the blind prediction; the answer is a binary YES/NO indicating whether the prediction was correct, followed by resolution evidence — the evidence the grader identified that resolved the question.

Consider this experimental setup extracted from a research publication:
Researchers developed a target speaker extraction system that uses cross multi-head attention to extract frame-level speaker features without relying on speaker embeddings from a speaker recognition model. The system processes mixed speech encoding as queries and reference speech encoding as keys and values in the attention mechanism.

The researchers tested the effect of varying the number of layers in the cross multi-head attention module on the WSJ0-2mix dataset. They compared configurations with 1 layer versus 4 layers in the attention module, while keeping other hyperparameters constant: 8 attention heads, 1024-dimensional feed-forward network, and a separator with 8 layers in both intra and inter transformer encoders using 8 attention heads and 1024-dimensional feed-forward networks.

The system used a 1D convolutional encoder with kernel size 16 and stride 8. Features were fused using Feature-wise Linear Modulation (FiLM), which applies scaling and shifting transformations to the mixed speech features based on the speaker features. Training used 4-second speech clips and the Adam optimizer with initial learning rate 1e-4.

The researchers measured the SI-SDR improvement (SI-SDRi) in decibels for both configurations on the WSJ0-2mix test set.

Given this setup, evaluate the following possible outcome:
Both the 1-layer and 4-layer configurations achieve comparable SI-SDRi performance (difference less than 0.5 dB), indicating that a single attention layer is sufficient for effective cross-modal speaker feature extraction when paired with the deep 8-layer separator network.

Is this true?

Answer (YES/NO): NO